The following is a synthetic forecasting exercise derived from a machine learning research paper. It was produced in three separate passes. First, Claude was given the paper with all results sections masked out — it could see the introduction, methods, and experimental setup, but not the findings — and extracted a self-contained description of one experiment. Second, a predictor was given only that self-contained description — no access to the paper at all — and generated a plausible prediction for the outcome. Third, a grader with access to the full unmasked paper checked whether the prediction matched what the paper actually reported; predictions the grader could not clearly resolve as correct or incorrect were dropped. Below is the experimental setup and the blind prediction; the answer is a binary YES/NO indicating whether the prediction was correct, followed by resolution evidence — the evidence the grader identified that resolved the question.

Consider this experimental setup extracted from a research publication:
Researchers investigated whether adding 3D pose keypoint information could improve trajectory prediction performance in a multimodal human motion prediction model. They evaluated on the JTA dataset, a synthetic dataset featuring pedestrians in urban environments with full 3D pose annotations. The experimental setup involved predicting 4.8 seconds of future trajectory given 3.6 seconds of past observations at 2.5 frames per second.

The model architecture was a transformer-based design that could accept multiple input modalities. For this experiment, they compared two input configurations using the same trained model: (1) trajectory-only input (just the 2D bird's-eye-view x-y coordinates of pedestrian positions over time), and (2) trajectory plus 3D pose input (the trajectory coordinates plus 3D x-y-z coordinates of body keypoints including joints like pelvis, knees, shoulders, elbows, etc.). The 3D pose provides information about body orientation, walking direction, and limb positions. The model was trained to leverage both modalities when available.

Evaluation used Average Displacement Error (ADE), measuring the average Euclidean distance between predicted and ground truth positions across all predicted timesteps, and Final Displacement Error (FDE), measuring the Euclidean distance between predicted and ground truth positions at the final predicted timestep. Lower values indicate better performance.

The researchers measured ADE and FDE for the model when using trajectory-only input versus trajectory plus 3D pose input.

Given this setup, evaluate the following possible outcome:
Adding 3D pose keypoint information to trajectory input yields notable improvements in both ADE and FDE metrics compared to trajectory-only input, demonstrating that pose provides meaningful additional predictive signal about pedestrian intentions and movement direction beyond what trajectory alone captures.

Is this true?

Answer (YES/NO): YES